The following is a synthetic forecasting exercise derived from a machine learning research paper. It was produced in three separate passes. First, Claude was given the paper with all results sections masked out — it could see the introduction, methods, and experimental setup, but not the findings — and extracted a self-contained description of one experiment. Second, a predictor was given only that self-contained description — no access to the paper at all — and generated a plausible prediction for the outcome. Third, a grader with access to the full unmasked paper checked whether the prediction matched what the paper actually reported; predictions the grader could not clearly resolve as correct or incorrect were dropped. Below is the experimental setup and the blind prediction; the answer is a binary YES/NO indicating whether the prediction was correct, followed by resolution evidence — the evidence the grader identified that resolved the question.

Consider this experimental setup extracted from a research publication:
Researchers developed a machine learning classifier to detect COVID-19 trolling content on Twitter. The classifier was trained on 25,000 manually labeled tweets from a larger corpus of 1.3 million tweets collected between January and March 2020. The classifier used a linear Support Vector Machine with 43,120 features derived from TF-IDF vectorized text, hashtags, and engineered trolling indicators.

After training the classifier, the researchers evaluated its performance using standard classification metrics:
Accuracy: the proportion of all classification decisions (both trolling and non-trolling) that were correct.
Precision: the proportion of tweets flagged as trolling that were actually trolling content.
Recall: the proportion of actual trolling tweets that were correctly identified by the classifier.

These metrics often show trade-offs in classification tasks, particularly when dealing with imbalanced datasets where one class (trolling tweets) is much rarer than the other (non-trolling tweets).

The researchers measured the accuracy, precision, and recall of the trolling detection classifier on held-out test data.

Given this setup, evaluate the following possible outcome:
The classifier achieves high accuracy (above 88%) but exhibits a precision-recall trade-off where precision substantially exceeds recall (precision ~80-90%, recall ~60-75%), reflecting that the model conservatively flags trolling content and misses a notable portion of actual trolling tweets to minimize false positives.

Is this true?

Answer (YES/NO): NO